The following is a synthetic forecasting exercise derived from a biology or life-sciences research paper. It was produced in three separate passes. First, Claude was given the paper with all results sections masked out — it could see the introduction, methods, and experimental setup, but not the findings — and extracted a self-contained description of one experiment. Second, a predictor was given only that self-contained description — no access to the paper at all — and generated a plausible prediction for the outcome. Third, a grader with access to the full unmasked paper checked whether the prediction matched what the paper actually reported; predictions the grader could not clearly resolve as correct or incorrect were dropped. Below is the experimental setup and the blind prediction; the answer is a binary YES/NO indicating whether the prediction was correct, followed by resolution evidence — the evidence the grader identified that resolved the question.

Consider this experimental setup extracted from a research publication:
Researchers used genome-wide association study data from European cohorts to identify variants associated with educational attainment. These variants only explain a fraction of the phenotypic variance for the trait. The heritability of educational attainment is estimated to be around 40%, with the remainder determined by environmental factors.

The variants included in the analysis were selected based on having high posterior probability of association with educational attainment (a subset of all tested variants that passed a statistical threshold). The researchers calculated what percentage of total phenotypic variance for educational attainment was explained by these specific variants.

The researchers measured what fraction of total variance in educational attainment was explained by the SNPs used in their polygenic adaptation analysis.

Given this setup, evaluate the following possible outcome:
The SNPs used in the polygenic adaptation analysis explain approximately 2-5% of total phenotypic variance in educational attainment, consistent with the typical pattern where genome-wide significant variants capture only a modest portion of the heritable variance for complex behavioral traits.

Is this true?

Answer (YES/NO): NO